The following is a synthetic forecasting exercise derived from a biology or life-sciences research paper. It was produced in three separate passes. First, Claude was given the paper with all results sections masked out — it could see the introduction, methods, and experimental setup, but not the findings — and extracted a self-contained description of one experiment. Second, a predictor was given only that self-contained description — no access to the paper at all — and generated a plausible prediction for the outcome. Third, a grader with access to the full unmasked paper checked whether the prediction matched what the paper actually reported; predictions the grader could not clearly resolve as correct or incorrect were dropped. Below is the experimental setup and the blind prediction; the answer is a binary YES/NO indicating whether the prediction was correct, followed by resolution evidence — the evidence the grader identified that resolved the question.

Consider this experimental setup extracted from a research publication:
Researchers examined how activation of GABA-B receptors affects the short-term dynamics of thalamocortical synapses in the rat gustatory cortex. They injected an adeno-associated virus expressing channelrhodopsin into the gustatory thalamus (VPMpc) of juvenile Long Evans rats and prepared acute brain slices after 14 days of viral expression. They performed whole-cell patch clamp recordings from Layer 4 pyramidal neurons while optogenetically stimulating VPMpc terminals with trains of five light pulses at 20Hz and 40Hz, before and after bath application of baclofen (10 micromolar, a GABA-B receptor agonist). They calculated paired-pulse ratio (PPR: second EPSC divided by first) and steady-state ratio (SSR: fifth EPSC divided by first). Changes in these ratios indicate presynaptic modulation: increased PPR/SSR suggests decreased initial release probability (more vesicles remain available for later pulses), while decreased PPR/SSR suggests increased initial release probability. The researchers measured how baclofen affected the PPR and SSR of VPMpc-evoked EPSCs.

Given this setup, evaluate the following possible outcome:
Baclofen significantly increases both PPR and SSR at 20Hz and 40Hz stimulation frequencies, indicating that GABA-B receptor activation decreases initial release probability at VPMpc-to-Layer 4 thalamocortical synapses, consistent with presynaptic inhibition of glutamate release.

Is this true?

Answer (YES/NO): YES